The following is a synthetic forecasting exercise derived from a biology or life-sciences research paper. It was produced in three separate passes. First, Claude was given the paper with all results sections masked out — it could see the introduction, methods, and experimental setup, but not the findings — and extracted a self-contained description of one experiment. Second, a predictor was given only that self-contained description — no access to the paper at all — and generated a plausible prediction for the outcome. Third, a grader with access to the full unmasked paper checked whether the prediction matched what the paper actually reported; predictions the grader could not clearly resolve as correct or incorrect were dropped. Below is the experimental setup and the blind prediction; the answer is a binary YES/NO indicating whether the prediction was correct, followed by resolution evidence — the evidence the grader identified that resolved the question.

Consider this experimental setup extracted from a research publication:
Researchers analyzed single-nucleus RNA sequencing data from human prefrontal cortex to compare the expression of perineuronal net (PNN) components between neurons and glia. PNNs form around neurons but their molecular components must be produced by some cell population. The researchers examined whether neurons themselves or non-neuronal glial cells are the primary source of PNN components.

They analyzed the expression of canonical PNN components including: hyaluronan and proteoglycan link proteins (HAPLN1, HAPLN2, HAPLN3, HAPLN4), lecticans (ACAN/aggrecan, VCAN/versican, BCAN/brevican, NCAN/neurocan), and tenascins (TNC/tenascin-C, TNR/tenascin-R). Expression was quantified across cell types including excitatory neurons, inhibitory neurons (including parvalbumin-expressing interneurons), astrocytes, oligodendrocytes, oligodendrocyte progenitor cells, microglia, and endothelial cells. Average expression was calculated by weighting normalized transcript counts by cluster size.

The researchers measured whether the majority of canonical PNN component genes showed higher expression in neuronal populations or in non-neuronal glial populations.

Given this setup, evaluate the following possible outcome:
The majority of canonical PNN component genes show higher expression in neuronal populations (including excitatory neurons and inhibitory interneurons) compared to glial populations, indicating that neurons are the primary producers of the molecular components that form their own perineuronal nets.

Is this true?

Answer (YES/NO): NO